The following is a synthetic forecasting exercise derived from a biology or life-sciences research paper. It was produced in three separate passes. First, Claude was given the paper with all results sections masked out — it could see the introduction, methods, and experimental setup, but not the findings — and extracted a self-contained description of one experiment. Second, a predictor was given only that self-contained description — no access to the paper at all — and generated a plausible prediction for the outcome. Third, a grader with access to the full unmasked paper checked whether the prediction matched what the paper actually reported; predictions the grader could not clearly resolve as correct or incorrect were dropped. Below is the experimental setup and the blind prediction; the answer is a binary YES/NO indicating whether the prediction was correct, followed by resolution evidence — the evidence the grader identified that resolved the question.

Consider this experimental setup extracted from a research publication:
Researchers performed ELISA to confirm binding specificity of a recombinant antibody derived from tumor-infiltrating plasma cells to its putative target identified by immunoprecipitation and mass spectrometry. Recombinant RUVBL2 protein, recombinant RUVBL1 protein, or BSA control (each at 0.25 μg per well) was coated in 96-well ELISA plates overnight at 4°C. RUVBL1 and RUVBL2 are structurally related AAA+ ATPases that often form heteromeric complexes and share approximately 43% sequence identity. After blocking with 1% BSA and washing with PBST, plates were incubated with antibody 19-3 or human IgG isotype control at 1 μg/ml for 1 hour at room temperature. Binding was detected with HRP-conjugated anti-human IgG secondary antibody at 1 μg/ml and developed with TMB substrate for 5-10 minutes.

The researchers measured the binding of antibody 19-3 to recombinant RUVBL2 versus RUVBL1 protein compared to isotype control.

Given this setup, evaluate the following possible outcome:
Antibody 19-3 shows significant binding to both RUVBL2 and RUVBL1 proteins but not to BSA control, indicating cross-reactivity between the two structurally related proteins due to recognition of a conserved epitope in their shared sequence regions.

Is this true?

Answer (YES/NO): NO